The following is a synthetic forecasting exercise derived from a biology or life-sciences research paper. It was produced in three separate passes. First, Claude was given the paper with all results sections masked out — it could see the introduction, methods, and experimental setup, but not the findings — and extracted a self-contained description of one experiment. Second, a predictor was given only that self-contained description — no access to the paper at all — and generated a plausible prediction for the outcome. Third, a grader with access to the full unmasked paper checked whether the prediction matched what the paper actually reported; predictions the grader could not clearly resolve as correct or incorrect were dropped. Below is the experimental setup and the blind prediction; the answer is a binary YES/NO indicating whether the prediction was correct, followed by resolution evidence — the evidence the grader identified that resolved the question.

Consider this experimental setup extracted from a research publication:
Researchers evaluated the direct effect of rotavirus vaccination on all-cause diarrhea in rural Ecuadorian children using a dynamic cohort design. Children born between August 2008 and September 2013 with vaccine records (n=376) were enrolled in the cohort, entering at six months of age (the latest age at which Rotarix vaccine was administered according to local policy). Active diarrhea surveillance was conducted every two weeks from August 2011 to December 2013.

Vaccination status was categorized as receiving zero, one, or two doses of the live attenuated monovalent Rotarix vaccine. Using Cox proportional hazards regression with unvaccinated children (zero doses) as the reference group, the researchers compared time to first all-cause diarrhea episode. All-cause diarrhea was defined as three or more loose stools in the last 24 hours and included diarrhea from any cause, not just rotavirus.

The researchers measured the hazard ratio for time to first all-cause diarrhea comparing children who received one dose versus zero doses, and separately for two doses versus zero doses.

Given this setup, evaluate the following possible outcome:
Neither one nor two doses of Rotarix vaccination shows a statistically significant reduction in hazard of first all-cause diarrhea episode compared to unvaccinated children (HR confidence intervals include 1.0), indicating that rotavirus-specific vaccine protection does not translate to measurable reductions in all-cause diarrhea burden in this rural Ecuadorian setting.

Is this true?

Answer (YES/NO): NO